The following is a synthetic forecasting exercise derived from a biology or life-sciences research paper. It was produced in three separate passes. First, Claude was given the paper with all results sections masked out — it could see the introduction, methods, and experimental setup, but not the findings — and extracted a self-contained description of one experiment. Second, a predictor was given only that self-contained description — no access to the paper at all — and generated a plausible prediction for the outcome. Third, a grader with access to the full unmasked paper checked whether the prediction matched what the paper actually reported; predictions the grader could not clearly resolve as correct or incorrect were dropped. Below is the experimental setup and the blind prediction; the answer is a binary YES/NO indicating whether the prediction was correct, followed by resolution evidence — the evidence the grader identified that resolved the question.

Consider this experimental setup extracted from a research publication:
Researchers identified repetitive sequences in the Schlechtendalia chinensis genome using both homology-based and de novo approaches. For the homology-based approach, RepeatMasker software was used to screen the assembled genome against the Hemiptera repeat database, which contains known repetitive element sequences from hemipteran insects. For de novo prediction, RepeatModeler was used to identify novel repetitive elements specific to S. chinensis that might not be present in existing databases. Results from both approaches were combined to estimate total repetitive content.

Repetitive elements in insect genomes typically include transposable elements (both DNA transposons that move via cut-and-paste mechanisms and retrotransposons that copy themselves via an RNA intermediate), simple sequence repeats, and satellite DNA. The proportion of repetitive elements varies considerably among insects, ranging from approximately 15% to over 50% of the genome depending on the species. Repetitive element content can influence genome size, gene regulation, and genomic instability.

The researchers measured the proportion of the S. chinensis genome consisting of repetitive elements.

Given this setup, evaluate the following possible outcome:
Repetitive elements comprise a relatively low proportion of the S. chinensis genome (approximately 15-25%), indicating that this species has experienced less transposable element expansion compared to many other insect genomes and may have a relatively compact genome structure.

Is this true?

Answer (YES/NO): NO